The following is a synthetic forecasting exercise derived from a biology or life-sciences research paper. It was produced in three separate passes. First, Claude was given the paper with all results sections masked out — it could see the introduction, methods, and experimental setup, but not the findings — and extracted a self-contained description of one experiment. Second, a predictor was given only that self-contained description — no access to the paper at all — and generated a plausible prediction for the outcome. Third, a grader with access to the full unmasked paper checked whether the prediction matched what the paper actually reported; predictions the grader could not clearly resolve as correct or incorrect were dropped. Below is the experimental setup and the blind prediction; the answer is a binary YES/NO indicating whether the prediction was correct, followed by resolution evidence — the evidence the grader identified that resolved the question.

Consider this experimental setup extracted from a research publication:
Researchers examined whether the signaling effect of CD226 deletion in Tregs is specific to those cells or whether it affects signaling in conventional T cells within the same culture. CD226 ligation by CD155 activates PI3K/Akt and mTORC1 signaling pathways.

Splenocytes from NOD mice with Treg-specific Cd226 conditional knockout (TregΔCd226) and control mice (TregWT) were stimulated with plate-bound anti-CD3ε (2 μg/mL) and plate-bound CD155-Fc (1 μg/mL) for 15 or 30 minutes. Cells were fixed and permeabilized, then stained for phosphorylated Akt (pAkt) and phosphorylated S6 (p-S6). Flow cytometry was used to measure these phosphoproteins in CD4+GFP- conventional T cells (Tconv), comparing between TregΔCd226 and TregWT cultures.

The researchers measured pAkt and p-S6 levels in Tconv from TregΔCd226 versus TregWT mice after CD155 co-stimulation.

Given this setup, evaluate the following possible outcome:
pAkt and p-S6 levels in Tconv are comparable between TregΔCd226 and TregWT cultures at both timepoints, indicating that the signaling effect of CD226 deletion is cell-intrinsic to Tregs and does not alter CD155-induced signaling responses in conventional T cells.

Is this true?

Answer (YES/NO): NO